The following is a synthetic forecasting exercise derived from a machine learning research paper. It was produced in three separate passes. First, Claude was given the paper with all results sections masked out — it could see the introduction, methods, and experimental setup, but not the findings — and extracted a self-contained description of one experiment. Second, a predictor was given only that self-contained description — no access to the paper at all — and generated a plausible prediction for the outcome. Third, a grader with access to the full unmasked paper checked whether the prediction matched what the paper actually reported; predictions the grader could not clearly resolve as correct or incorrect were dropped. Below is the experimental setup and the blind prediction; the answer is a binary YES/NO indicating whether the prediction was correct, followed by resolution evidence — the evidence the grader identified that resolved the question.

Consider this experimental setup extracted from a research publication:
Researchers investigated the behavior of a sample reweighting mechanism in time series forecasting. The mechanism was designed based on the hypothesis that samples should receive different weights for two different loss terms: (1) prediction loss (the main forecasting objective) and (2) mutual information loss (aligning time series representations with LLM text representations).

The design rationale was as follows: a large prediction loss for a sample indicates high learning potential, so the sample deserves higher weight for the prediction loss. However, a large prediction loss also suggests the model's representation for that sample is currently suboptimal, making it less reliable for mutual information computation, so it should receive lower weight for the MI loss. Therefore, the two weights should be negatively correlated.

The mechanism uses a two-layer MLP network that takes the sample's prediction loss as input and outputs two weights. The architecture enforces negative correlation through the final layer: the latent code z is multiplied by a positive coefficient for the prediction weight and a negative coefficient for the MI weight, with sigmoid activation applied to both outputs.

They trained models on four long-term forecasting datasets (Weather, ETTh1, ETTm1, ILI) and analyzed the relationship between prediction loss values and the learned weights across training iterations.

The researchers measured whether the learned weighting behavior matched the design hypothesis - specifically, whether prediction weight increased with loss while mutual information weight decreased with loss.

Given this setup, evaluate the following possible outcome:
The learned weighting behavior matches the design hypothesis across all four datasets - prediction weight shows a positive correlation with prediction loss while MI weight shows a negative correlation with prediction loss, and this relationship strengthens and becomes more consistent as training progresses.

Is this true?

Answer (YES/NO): NO